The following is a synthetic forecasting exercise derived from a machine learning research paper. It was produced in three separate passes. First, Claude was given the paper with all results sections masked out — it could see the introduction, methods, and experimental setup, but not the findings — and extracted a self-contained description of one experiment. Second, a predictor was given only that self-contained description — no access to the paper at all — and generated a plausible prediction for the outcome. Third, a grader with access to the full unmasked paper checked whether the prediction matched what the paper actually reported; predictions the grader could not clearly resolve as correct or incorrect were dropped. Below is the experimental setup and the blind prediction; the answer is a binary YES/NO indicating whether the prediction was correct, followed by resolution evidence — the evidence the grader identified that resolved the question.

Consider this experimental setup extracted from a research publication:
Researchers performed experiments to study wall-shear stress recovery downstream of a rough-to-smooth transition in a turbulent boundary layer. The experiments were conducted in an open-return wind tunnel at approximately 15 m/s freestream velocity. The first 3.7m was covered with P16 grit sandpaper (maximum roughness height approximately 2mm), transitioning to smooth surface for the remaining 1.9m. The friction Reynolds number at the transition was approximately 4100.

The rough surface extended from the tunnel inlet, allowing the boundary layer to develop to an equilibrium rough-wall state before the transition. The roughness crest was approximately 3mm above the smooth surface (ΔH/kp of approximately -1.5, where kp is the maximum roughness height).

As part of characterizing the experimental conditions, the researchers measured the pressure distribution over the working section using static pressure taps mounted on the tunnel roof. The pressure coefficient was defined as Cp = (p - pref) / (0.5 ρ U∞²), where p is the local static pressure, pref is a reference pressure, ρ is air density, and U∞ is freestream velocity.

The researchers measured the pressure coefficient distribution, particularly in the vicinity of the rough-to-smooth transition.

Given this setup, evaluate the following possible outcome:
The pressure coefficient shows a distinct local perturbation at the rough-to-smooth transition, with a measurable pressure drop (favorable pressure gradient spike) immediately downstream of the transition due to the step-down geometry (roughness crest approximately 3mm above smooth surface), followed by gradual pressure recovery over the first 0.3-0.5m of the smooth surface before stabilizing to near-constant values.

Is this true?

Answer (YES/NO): NO